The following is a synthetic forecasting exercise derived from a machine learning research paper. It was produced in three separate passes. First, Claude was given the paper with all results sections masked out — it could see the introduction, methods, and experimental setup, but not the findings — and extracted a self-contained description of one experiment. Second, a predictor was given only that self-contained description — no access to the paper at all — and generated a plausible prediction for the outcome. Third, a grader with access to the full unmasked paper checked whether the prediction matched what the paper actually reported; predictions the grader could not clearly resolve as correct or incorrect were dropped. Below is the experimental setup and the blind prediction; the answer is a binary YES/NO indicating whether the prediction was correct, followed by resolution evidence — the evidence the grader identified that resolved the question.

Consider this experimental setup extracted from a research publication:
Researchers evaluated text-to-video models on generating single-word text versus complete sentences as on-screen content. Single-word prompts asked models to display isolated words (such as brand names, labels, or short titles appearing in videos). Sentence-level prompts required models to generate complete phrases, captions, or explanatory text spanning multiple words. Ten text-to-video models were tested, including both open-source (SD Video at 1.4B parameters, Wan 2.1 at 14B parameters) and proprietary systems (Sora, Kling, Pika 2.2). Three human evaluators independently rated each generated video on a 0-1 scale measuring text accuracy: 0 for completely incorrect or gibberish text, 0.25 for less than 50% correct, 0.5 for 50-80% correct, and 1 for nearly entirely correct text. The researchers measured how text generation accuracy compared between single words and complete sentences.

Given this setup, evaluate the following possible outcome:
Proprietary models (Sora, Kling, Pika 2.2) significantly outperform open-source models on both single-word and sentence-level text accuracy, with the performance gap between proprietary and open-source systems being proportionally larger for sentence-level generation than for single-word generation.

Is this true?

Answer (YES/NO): NO